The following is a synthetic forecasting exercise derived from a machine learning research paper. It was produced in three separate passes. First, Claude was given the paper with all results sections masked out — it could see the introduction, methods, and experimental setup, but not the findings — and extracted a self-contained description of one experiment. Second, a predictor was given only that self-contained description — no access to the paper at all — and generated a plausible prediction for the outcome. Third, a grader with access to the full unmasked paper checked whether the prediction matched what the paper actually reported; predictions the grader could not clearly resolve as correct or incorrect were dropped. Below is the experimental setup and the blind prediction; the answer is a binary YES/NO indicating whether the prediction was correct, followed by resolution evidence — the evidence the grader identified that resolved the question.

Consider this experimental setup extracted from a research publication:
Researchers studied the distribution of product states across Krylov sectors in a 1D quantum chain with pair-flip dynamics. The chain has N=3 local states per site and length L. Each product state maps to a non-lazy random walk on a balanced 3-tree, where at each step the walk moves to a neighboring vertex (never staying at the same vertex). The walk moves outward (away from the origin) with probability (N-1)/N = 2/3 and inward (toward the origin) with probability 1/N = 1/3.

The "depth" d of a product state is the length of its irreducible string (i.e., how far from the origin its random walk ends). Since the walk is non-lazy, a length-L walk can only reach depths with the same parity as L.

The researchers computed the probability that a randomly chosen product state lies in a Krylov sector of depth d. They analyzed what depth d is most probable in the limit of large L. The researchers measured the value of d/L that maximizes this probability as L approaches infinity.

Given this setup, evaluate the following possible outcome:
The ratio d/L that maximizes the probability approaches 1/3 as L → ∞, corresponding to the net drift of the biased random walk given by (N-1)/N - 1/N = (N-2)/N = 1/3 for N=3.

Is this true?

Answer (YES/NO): YES